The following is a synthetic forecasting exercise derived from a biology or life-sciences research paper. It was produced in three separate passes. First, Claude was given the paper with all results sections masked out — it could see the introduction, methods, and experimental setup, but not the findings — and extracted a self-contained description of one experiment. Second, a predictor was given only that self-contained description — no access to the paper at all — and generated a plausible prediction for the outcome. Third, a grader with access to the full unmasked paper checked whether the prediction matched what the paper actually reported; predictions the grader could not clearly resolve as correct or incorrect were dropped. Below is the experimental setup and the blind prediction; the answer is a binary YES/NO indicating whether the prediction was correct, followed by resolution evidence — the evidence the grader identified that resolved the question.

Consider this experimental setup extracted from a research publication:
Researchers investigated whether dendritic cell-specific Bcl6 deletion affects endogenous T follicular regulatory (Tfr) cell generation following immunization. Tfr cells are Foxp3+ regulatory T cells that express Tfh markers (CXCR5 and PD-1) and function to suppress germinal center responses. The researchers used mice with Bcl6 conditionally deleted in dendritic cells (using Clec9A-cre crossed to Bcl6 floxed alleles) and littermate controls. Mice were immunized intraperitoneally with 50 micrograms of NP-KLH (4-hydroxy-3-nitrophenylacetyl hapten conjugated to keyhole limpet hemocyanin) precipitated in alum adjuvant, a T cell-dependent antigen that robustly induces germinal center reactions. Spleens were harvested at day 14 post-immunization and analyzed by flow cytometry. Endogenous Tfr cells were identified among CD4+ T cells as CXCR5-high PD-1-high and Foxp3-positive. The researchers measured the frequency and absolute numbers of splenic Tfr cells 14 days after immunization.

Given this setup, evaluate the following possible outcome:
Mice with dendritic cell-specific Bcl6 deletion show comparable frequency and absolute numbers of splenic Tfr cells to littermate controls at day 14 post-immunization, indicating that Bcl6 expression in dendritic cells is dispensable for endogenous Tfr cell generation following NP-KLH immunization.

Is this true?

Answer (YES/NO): NO